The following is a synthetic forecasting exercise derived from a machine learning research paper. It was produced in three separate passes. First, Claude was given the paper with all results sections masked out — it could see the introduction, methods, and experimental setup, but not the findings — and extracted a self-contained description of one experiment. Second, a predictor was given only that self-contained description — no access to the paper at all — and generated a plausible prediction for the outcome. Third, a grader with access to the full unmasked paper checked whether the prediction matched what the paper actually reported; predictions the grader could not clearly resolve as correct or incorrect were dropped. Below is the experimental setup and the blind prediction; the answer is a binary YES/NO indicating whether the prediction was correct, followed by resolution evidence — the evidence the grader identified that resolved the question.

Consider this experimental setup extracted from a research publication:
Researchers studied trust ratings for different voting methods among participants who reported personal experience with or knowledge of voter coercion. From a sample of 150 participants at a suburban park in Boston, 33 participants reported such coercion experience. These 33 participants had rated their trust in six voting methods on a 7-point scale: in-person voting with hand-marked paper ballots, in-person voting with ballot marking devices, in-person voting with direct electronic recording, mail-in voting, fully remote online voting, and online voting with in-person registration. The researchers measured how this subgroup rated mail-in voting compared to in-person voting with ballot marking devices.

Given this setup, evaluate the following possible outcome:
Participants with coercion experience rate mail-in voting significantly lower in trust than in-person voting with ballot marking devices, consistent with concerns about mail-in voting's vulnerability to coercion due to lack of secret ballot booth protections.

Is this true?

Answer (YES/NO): YES